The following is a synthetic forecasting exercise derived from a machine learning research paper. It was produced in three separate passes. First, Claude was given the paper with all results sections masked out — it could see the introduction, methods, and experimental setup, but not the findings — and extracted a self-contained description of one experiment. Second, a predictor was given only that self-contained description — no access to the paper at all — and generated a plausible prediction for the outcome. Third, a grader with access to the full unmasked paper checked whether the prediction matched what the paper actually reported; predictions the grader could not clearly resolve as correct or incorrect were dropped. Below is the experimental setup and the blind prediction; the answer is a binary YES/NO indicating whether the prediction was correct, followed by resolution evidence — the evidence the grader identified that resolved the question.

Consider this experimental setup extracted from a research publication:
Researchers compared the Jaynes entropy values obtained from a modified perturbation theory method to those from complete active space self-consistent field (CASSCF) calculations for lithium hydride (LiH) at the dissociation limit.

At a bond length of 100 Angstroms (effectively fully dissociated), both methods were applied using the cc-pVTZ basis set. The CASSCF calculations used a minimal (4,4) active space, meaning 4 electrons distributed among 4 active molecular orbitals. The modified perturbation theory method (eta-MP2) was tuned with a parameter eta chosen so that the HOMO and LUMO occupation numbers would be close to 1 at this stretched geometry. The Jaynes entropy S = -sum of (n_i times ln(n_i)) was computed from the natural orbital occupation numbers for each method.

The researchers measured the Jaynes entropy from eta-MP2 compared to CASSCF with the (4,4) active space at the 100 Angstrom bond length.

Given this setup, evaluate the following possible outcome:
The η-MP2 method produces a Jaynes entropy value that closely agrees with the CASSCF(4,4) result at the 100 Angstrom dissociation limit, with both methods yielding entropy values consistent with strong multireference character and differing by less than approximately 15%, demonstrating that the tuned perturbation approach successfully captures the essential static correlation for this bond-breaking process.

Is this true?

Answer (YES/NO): NO